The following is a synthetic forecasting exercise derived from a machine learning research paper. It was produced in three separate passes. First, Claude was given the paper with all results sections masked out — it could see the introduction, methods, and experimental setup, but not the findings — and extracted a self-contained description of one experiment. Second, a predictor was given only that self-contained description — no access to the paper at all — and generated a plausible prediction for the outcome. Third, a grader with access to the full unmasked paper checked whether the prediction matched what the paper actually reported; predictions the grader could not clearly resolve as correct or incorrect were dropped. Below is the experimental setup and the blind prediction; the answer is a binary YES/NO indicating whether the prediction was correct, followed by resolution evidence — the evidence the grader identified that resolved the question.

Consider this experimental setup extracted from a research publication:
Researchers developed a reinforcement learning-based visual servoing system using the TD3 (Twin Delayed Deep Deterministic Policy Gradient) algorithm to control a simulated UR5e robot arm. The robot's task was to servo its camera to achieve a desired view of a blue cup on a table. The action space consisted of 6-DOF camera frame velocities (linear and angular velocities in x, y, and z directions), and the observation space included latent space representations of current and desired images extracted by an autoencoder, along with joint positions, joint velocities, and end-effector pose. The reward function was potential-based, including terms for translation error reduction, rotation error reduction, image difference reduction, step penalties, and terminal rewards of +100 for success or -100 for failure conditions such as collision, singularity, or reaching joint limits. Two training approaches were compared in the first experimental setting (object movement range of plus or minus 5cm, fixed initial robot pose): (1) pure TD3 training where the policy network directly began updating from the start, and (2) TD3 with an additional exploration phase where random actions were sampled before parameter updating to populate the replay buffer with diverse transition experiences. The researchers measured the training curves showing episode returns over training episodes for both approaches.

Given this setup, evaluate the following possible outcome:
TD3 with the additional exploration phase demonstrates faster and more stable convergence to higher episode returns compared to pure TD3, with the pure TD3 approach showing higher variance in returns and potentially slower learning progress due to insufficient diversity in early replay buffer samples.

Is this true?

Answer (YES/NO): NO